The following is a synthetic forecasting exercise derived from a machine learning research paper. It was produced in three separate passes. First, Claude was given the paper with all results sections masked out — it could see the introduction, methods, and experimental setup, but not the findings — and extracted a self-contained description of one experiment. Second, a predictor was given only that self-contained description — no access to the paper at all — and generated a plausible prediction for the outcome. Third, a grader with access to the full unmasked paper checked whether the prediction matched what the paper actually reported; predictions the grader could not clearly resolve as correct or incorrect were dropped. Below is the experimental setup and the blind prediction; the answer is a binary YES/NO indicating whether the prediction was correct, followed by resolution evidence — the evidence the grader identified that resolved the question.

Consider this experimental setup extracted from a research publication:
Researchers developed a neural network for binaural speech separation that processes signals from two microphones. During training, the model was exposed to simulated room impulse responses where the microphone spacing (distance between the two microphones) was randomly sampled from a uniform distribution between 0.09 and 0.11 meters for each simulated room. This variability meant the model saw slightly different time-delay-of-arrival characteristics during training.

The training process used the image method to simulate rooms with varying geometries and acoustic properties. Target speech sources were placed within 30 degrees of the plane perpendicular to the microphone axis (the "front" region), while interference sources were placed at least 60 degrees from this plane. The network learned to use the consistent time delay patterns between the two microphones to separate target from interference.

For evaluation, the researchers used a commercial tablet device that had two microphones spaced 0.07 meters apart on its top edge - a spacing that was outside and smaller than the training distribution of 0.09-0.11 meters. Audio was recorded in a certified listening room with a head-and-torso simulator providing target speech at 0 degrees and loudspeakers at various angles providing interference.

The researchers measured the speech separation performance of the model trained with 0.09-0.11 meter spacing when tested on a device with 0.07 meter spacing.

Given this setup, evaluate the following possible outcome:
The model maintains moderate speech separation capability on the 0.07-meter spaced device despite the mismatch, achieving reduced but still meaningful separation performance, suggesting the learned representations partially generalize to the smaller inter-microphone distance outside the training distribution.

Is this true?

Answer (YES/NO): NO